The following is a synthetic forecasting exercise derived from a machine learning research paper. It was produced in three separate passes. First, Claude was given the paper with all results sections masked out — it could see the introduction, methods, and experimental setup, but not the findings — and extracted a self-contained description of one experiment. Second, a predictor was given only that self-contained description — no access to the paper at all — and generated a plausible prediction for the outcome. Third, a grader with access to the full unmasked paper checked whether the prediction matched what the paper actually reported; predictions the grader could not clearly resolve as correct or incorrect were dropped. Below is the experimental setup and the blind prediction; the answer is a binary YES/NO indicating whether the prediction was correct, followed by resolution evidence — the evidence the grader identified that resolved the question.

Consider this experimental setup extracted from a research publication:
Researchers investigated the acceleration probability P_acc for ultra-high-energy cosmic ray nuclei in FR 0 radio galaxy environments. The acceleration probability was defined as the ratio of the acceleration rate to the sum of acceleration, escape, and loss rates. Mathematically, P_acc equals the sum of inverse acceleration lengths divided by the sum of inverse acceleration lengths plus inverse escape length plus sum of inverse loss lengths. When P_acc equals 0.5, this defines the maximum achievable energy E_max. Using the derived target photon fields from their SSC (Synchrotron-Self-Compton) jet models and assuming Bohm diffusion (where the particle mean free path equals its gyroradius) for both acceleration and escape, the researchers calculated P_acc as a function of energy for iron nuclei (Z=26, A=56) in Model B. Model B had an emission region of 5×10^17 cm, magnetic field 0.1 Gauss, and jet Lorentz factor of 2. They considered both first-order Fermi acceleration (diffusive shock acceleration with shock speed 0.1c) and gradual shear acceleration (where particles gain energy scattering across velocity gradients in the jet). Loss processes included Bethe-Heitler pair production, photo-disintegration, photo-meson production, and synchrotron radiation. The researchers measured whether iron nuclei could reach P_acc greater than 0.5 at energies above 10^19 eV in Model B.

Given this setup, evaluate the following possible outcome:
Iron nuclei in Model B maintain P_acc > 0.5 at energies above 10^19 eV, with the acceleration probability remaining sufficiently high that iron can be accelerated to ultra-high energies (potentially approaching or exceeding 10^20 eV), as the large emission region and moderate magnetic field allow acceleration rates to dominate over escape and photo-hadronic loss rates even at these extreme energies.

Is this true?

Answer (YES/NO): YES